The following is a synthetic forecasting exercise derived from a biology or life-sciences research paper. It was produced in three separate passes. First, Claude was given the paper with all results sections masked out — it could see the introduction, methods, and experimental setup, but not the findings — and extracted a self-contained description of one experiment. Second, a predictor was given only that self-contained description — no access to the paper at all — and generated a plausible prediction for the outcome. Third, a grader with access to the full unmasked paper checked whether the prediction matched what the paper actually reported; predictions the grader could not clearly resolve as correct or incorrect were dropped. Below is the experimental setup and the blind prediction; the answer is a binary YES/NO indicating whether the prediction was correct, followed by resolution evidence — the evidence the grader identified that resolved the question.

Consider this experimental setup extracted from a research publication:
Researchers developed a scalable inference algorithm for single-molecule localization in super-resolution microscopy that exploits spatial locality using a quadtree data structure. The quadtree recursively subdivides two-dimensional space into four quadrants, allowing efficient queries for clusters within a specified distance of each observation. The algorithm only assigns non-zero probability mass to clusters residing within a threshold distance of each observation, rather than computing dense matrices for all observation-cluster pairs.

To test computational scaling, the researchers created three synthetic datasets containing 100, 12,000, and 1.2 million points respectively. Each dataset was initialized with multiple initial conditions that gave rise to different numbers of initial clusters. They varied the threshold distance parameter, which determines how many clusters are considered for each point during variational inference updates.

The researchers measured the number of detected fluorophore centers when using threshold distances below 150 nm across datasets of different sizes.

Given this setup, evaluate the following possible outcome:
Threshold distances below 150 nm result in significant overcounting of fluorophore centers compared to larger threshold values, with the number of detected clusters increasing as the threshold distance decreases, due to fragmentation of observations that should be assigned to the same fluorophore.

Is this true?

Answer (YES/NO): NO